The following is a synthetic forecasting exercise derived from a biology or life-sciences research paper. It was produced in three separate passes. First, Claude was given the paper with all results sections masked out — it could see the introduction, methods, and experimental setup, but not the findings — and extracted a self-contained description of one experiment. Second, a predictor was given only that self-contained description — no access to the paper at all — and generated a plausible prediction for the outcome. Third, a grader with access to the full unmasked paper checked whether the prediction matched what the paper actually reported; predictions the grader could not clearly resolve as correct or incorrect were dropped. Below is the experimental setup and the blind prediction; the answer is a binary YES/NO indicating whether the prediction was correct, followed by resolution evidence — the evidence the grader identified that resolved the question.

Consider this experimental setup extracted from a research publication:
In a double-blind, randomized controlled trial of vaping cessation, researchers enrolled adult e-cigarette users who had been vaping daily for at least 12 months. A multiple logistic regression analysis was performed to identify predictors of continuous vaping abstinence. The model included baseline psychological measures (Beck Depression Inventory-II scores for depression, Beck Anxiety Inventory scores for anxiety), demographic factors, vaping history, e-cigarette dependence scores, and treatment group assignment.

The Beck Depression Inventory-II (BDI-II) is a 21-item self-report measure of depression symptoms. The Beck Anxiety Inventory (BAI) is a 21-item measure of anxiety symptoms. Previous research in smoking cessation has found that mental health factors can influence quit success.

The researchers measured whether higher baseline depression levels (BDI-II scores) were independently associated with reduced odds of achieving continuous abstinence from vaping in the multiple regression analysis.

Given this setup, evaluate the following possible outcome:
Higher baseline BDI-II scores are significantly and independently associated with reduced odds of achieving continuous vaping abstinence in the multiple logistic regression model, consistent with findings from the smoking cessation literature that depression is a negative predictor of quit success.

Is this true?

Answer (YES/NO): NO